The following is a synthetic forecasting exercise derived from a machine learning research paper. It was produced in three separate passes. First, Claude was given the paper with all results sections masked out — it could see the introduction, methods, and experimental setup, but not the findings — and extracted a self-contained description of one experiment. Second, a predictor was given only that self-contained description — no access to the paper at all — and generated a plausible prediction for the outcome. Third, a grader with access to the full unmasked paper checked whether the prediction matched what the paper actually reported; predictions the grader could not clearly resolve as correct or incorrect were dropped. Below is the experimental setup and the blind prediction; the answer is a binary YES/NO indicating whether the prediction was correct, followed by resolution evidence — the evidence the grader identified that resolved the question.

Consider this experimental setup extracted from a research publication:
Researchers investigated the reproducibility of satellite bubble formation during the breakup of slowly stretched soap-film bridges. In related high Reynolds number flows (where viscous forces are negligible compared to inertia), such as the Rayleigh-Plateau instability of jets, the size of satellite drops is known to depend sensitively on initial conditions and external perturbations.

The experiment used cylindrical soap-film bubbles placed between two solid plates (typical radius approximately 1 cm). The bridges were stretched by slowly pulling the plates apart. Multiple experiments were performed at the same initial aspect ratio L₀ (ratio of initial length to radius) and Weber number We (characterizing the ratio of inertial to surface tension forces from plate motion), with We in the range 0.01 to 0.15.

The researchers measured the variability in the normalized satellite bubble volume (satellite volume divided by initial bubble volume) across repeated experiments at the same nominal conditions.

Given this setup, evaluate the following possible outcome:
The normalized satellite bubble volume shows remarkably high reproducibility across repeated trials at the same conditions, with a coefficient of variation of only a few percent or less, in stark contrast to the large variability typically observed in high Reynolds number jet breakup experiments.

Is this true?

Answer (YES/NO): YES